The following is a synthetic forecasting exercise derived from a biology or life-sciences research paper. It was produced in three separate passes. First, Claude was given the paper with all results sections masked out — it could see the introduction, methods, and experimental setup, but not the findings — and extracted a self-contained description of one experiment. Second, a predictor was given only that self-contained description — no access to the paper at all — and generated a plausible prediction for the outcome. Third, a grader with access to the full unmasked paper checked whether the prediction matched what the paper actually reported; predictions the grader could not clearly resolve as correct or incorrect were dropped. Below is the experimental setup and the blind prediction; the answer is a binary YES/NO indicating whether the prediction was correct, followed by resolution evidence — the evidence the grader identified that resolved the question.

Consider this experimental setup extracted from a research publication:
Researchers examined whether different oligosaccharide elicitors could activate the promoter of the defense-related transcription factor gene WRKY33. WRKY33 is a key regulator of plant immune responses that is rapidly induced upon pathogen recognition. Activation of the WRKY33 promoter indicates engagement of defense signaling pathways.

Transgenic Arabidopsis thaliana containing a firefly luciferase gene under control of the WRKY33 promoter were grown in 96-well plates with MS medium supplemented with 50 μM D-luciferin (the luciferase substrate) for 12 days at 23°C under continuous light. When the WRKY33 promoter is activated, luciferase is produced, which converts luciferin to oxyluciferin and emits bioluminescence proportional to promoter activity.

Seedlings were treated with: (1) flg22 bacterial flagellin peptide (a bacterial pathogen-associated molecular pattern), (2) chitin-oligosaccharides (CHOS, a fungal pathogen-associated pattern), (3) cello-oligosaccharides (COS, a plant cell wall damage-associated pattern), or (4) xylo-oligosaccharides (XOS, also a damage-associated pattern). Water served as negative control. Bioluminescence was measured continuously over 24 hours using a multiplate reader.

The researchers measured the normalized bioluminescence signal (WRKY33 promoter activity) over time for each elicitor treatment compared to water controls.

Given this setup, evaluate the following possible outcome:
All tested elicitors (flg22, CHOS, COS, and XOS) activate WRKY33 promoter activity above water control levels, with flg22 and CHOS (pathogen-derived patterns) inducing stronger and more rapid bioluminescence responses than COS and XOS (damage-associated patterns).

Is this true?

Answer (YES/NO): NO